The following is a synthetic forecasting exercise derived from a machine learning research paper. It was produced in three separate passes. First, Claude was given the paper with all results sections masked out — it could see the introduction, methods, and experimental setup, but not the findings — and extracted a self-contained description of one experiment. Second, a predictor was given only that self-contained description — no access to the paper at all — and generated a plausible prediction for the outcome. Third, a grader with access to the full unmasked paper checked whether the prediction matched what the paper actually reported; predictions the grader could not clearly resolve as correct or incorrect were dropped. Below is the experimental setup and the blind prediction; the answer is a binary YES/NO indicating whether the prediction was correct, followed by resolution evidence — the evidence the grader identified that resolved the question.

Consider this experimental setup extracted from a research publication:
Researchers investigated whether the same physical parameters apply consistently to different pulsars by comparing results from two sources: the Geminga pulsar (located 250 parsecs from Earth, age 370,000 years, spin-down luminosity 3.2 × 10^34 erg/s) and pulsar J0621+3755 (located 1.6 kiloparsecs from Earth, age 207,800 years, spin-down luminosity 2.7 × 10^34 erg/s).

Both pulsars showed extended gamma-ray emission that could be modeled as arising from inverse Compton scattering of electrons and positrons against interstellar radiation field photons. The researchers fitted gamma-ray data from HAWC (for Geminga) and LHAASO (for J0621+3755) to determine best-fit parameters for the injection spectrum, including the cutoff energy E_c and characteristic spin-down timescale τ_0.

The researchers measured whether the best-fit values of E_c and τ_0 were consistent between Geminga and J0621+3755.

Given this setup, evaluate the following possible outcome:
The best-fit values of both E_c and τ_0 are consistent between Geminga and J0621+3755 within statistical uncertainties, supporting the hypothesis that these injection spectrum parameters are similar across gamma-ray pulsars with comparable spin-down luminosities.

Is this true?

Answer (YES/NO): YES